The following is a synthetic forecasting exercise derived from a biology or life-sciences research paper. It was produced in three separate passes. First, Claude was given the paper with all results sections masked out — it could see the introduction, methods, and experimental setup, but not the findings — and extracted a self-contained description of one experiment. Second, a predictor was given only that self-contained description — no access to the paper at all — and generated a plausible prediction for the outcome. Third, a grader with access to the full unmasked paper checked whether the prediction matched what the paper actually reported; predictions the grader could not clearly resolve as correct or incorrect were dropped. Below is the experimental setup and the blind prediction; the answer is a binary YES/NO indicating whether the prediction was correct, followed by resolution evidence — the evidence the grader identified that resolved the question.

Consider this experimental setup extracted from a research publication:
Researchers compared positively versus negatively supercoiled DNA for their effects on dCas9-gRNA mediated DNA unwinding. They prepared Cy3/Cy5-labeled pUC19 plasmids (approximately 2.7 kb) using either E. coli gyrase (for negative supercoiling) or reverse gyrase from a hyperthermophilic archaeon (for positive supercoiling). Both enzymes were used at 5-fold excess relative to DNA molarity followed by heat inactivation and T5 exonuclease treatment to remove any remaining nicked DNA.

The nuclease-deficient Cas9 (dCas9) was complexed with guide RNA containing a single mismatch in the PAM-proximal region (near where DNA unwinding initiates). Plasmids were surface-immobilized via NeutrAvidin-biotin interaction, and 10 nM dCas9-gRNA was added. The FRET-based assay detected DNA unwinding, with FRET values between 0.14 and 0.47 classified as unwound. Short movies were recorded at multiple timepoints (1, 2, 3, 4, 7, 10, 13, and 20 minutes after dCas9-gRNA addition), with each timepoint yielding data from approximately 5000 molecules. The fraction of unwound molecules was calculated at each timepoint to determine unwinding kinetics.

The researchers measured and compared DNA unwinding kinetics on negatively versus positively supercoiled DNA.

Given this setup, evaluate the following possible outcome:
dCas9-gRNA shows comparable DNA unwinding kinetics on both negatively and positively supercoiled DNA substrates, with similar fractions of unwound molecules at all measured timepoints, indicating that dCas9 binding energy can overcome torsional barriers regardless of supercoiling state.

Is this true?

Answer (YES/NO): NO